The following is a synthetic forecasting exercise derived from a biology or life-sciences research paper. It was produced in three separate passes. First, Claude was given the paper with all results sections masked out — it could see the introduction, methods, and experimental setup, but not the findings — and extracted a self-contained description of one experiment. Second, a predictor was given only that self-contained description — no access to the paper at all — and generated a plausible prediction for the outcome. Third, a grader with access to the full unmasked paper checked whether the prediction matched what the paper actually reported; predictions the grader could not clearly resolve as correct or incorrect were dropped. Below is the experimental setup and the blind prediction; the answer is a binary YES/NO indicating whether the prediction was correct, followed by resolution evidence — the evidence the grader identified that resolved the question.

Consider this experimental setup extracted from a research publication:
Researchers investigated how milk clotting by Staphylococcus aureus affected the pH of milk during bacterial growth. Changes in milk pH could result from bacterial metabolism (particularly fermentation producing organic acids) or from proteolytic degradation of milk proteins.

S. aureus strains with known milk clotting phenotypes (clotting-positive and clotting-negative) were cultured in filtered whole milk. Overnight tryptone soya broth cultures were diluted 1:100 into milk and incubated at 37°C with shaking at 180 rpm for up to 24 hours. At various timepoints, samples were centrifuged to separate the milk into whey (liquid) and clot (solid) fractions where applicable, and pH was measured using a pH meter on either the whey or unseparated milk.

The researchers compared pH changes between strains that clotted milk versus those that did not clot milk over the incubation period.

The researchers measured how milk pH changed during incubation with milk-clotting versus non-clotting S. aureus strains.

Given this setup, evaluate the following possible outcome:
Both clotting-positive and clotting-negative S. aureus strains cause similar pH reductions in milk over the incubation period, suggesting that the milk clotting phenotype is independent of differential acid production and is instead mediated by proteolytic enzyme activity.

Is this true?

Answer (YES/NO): YES